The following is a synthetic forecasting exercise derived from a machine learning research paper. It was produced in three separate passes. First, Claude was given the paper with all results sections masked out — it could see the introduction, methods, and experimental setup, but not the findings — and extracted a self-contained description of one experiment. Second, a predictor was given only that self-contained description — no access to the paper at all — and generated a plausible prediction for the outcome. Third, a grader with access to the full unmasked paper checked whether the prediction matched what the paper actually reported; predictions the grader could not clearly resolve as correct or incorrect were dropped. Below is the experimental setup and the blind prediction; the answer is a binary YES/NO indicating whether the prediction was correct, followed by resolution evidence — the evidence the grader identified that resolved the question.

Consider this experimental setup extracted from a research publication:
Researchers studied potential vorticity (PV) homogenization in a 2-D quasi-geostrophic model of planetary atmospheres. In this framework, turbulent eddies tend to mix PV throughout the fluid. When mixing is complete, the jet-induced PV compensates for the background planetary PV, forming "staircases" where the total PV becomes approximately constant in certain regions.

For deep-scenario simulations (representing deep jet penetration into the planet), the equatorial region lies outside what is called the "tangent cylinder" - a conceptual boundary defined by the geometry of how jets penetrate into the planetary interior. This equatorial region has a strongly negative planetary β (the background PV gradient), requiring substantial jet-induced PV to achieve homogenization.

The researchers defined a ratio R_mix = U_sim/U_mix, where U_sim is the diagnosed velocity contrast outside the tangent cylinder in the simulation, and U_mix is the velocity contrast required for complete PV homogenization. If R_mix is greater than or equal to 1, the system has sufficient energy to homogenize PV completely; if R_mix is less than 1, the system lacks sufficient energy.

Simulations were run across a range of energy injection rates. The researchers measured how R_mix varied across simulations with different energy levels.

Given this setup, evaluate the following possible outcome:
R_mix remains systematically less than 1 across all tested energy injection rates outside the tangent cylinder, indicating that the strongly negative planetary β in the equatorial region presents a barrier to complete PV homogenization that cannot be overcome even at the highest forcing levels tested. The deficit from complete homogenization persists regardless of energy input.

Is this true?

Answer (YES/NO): NO